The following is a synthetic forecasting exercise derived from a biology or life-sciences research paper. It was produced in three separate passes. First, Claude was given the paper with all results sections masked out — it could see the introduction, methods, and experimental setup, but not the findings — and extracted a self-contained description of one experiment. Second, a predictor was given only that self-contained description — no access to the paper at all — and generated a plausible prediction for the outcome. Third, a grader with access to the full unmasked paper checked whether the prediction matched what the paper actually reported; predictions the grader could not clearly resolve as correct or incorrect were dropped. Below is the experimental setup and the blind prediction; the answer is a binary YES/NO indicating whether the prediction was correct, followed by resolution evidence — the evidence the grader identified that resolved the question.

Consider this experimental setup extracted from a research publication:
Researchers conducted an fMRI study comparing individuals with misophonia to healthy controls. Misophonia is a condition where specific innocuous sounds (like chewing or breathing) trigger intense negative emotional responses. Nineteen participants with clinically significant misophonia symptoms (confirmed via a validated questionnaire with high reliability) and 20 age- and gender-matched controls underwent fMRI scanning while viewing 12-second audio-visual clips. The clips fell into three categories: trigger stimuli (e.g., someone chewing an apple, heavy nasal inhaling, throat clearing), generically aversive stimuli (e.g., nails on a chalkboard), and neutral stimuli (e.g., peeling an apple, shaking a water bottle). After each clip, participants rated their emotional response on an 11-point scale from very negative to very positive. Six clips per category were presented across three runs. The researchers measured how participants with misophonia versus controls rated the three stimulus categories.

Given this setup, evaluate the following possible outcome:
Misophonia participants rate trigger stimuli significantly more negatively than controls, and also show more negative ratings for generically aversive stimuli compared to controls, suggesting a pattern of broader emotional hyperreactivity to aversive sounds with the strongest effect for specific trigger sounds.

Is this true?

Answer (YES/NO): NO